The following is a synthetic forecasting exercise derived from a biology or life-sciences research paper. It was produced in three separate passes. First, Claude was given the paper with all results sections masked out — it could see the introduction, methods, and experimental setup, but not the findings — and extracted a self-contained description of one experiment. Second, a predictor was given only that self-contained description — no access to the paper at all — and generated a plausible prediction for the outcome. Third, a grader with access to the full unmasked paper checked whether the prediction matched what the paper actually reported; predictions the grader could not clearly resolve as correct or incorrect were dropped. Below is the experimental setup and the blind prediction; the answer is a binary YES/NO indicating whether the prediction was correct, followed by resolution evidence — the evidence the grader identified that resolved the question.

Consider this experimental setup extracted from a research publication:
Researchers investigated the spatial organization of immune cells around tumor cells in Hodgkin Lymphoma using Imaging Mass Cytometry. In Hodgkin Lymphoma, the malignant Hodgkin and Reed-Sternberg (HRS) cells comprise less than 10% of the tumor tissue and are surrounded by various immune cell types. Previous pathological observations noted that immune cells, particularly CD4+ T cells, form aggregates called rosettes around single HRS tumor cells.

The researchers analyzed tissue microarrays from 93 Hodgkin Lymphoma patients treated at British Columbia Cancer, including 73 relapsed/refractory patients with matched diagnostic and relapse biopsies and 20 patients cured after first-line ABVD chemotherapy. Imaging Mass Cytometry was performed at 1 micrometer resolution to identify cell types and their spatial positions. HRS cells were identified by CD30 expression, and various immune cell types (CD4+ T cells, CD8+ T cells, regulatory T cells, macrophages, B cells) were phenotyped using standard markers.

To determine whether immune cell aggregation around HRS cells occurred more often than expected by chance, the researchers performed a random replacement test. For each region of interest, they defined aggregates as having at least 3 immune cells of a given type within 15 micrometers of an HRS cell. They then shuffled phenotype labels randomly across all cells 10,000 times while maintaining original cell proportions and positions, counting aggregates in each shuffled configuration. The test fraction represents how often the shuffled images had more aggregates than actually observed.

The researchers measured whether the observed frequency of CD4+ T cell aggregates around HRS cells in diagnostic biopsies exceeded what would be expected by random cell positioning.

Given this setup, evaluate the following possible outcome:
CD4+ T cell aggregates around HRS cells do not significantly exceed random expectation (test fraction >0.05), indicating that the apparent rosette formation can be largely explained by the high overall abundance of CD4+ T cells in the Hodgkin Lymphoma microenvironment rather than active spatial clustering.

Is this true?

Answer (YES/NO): NO